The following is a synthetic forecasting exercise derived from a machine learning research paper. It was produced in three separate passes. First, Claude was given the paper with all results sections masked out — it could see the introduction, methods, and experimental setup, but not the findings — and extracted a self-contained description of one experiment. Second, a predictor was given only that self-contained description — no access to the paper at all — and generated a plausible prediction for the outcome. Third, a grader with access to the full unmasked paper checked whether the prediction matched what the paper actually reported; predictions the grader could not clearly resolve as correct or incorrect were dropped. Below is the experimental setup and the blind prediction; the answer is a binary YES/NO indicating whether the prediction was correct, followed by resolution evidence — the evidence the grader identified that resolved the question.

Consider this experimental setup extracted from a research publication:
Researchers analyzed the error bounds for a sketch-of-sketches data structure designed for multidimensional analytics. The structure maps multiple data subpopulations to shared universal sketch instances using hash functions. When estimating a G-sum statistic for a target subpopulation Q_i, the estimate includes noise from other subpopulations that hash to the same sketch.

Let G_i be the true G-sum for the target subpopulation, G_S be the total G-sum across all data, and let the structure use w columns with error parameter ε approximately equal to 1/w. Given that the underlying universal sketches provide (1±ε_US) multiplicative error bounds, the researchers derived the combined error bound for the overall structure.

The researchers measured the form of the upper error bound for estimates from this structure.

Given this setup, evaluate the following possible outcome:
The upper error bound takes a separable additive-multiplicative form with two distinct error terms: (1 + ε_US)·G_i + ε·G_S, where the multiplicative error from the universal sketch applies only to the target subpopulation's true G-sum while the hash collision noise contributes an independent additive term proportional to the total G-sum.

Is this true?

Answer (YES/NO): YES